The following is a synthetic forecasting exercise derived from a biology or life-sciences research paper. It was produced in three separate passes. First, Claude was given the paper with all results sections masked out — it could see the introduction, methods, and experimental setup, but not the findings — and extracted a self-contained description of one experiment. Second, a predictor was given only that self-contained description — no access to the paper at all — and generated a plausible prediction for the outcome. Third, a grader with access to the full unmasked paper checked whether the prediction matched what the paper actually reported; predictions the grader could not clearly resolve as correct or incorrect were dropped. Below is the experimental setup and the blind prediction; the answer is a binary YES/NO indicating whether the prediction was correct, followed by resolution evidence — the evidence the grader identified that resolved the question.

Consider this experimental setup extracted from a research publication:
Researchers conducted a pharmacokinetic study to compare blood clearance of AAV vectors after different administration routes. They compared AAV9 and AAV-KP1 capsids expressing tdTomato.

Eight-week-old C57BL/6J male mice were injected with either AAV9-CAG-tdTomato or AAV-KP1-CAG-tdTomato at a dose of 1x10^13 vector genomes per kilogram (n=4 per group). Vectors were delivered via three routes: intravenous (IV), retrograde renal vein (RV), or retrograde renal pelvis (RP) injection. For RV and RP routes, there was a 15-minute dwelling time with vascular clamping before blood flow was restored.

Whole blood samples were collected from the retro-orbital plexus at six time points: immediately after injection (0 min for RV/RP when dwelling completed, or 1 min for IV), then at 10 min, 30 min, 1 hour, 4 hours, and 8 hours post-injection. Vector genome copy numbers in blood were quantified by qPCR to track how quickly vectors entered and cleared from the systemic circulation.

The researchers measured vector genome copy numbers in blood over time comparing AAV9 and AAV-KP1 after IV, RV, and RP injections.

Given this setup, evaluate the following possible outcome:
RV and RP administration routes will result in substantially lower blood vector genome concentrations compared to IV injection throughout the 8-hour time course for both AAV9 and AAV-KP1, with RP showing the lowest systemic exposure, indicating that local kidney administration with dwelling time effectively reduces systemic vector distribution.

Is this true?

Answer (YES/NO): NO